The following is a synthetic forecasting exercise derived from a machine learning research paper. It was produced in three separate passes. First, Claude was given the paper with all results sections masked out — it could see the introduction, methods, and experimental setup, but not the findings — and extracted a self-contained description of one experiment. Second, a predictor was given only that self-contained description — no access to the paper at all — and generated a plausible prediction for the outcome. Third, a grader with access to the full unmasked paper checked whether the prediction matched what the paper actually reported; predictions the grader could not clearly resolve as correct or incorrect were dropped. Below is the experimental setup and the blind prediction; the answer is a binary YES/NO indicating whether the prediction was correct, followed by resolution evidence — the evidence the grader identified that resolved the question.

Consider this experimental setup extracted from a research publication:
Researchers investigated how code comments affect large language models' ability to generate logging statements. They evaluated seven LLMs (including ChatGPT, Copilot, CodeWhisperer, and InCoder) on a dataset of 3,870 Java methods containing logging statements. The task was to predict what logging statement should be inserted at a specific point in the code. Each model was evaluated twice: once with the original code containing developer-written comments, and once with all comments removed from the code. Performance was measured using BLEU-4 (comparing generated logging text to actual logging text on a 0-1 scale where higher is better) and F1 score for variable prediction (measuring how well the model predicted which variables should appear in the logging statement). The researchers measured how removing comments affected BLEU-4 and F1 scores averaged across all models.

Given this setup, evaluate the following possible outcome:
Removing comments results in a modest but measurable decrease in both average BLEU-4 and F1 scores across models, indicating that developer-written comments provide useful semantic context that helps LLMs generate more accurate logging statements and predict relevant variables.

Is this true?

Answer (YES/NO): YES